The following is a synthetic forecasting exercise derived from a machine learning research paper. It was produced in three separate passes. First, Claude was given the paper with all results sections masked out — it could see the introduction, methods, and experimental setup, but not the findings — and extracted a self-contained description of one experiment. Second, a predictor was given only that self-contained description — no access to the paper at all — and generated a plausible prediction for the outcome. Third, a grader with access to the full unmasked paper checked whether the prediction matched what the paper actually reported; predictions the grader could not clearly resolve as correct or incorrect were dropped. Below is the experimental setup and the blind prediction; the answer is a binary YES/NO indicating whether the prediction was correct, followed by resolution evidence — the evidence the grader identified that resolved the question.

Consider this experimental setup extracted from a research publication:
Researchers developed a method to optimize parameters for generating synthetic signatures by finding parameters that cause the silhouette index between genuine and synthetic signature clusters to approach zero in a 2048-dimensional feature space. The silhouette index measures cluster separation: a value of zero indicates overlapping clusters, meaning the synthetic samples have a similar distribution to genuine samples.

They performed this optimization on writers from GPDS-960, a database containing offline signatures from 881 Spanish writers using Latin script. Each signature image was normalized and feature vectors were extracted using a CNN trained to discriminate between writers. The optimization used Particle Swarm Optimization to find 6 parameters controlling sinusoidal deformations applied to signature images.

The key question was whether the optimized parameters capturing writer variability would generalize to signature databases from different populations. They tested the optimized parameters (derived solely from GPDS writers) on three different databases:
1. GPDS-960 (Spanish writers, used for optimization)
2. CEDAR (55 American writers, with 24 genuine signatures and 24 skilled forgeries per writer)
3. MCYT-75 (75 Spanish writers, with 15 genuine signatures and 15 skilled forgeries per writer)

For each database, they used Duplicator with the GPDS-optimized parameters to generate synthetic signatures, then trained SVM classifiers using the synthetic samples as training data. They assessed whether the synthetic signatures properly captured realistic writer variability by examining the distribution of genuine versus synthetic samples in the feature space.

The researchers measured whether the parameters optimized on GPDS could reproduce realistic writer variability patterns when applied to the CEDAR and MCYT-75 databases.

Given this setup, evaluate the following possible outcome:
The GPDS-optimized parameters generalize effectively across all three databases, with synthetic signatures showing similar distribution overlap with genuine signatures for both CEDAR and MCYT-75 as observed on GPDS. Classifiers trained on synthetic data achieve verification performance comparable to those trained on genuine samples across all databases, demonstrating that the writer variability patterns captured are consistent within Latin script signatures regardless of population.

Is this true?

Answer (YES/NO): NO